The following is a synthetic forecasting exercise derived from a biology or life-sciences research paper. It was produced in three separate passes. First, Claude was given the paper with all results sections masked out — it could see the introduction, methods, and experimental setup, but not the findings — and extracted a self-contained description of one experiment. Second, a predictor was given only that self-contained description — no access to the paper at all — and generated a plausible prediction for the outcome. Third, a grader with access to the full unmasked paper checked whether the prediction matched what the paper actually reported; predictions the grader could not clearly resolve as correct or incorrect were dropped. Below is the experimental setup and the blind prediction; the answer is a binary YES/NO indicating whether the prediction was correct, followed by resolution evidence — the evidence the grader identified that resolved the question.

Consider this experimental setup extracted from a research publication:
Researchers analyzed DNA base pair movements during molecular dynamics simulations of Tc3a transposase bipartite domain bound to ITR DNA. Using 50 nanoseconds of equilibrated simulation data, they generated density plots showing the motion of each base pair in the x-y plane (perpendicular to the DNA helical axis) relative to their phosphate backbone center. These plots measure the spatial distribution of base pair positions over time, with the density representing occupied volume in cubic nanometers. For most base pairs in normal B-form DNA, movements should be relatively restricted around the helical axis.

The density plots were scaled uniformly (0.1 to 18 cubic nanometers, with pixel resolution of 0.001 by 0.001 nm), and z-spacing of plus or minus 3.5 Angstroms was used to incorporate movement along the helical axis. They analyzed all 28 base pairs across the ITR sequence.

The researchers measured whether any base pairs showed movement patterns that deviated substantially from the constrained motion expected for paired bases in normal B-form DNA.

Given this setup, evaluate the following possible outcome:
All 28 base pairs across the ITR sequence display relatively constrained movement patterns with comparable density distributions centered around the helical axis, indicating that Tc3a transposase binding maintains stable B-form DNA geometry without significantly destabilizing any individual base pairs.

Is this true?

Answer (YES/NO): NO